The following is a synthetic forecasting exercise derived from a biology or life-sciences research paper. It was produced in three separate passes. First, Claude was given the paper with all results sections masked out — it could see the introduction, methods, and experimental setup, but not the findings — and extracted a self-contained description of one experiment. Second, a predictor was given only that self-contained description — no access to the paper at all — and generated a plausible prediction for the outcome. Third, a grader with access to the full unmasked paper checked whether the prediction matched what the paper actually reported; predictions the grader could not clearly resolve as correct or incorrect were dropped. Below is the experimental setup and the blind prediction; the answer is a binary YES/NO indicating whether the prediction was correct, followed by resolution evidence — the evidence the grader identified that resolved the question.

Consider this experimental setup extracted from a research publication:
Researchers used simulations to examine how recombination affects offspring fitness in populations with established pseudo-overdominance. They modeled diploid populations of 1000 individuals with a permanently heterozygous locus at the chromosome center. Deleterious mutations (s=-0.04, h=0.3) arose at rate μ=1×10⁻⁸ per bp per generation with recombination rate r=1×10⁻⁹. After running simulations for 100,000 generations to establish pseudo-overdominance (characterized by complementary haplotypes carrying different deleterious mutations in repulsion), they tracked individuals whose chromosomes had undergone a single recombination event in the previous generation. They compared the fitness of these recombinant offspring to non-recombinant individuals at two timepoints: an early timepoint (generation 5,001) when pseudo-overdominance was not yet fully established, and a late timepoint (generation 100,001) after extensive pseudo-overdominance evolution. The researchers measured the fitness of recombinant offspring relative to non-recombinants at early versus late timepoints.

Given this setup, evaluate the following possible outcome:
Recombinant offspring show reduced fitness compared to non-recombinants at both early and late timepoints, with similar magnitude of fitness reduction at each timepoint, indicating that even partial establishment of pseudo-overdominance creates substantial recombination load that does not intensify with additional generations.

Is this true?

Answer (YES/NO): NO